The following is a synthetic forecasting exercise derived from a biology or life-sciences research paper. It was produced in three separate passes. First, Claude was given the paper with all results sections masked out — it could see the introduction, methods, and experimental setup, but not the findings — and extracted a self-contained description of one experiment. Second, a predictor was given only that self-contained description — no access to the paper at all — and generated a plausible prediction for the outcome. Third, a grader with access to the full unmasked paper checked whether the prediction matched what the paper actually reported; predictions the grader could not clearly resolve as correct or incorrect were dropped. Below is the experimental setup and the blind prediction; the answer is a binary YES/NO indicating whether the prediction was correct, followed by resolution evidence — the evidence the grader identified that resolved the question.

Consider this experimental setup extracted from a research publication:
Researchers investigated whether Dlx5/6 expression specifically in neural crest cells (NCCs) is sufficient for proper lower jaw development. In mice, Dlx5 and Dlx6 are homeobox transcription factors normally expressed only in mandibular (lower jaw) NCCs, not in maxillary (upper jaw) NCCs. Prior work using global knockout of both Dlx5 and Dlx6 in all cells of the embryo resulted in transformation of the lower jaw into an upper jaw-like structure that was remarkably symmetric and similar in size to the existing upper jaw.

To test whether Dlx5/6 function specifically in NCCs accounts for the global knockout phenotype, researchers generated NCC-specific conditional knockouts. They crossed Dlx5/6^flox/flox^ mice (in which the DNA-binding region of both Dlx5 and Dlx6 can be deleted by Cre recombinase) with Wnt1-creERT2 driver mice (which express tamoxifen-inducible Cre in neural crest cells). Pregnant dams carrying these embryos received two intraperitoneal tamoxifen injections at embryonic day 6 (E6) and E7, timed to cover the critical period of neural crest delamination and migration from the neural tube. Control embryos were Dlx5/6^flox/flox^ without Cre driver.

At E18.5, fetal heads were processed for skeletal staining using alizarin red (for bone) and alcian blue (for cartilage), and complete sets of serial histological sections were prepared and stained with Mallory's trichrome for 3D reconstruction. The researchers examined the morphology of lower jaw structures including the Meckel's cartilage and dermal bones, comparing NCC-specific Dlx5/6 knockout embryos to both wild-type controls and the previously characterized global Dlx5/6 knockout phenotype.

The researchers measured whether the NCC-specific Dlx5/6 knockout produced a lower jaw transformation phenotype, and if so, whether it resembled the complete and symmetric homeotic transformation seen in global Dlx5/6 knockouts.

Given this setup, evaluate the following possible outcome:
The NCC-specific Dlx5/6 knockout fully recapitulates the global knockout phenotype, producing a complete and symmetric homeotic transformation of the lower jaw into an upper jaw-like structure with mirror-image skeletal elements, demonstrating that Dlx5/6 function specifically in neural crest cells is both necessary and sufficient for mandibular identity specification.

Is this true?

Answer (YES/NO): NO